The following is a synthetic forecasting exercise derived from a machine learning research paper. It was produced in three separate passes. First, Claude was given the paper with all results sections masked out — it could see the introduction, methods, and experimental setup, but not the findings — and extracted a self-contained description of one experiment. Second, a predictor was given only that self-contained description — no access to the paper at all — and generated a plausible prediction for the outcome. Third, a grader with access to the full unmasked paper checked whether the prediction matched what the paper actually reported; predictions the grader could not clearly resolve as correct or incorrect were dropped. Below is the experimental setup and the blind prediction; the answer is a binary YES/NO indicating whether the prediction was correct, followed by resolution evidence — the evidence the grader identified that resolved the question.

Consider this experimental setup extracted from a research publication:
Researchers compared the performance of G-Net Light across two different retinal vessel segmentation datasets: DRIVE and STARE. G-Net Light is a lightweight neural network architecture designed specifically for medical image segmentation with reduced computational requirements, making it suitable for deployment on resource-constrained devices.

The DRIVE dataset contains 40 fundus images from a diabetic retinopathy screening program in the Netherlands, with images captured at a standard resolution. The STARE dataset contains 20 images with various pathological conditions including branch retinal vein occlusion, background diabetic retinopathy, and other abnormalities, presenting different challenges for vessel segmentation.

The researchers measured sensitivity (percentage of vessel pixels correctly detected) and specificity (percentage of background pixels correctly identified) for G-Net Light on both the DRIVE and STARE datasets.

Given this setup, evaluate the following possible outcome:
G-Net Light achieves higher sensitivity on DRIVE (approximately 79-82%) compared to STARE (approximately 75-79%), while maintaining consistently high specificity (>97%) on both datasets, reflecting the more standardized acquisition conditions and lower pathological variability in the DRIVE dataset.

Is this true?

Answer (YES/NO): NO